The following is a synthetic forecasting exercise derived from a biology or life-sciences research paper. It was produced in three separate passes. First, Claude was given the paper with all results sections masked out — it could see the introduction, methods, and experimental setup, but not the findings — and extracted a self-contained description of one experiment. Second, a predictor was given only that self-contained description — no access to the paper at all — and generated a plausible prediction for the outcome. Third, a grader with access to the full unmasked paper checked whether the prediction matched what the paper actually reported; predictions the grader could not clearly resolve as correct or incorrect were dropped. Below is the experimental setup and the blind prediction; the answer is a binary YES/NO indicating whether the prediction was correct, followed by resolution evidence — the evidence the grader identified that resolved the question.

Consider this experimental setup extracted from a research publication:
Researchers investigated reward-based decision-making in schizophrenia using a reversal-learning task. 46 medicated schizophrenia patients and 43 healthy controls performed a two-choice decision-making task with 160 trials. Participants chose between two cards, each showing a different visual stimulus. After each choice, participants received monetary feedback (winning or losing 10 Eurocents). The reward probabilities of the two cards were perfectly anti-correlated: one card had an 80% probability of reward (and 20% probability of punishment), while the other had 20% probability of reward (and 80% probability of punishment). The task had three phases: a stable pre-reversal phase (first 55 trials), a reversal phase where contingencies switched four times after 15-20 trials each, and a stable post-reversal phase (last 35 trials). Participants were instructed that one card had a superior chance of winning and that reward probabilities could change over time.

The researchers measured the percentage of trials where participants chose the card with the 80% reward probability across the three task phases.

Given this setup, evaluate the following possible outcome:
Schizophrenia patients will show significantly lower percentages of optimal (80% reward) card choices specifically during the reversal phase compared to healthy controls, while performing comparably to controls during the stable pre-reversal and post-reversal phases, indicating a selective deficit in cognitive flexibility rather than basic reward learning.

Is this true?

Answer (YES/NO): NO